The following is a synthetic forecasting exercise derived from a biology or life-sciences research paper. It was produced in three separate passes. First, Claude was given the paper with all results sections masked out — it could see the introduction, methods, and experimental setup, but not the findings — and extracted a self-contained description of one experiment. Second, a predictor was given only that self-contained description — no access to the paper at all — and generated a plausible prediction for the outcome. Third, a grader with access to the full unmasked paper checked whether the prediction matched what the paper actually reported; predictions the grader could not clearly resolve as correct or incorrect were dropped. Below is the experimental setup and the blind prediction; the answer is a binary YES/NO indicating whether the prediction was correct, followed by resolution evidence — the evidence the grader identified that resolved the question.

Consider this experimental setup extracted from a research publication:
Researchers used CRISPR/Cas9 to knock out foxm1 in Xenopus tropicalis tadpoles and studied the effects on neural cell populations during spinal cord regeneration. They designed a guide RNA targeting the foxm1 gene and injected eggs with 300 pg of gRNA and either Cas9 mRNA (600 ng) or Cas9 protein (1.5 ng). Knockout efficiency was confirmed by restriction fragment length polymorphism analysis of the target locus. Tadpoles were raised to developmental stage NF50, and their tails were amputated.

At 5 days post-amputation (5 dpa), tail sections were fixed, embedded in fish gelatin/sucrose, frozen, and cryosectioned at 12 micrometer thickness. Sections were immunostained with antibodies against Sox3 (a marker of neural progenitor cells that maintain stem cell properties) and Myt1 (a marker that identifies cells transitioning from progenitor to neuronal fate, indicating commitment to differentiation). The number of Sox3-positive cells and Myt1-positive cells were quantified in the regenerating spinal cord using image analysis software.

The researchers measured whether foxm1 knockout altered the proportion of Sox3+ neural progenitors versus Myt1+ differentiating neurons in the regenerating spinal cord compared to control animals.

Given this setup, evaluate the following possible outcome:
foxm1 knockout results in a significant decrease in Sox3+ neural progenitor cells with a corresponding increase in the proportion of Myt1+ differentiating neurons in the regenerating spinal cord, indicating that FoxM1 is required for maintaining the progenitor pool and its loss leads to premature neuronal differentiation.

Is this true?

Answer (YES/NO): NO